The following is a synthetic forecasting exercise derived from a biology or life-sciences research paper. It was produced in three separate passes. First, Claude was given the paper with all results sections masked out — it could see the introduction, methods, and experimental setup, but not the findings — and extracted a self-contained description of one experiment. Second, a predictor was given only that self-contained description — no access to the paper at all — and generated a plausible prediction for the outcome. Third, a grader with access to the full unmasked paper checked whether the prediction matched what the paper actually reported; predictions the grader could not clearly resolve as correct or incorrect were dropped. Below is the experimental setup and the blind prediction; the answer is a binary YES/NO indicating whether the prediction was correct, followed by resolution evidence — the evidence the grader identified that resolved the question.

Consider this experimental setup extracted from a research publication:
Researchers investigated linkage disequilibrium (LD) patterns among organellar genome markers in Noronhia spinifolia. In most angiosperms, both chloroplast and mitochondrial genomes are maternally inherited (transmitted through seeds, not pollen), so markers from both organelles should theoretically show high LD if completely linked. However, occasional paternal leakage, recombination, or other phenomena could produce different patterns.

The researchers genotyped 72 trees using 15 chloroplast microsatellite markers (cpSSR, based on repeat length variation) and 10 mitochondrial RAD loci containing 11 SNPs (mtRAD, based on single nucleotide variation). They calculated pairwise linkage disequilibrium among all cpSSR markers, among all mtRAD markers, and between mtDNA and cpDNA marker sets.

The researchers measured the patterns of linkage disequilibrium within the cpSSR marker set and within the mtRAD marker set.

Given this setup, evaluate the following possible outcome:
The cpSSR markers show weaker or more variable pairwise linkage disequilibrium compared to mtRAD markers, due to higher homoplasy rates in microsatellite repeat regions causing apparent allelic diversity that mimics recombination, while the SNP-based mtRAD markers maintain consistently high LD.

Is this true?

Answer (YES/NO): NO